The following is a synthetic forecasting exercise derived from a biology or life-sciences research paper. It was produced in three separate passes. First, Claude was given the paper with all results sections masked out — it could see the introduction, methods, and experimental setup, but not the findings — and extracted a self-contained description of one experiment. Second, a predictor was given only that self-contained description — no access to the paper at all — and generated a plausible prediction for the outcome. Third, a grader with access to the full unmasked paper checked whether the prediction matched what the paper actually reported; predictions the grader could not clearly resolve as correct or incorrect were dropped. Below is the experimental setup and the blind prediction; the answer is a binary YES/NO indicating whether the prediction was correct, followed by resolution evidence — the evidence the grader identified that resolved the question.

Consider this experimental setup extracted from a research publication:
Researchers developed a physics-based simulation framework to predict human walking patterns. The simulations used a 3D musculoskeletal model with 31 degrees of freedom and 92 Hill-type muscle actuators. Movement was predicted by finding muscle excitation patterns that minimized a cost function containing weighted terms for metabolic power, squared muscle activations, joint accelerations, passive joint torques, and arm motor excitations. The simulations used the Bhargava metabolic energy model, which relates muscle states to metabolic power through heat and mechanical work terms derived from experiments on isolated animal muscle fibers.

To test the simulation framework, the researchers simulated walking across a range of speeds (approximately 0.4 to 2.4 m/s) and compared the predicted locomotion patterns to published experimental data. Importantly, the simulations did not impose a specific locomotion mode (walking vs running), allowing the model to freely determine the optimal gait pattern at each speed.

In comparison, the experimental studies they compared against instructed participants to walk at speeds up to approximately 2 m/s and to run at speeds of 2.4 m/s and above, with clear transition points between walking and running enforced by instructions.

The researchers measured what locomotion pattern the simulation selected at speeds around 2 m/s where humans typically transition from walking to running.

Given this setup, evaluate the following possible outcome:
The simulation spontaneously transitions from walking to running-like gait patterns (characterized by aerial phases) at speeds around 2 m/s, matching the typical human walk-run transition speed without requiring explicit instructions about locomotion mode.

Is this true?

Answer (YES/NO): NO